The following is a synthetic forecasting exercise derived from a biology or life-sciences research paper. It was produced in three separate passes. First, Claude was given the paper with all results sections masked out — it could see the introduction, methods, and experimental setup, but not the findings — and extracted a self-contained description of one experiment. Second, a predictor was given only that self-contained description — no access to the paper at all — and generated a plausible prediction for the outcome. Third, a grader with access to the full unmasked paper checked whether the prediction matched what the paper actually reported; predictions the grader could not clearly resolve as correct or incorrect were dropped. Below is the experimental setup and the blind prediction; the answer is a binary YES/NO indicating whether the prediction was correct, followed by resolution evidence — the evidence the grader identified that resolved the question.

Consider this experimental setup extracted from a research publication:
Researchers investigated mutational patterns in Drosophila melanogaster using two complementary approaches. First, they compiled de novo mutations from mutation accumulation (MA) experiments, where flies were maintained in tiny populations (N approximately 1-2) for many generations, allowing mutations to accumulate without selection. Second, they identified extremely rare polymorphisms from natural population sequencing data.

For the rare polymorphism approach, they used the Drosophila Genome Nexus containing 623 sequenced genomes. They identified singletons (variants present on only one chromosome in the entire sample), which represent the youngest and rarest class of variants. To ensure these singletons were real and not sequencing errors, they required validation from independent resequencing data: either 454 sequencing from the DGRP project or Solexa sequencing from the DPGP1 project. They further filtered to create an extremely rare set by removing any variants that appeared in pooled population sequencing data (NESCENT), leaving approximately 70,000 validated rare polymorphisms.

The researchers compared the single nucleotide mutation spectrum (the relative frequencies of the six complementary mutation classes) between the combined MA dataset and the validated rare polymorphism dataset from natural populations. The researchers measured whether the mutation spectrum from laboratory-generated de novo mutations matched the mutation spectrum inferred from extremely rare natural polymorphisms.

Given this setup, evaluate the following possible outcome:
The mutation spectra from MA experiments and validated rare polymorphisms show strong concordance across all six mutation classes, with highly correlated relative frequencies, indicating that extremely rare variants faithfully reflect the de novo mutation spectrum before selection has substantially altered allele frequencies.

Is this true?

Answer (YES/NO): NO